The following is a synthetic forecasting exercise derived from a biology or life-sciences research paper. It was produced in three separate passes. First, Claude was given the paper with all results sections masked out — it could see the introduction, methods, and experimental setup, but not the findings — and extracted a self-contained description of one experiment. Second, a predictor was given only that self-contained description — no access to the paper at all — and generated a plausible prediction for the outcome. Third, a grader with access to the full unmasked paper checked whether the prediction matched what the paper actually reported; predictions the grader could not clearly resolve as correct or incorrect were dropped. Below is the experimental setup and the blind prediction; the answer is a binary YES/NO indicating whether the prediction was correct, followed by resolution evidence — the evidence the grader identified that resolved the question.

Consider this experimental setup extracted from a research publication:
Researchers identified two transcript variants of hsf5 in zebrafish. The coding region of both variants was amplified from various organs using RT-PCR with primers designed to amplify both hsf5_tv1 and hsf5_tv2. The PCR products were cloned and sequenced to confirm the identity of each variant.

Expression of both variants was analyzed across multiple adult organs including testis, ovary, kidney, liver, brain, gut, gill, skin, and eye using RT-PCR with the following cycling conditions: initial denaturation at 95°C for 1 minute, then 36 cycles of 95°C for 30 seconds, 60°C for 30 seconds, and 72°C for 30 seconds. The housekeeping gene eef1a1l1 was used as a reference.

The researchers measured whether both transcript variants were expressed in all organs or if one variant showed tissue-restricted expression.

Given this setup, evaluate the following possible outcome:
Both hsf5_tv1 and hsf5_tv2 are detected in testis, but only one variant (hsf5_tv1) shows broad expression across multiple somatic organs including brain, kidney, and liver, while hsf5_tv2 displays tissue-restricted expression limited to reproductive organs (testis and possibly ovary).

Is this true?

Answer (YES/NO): NO